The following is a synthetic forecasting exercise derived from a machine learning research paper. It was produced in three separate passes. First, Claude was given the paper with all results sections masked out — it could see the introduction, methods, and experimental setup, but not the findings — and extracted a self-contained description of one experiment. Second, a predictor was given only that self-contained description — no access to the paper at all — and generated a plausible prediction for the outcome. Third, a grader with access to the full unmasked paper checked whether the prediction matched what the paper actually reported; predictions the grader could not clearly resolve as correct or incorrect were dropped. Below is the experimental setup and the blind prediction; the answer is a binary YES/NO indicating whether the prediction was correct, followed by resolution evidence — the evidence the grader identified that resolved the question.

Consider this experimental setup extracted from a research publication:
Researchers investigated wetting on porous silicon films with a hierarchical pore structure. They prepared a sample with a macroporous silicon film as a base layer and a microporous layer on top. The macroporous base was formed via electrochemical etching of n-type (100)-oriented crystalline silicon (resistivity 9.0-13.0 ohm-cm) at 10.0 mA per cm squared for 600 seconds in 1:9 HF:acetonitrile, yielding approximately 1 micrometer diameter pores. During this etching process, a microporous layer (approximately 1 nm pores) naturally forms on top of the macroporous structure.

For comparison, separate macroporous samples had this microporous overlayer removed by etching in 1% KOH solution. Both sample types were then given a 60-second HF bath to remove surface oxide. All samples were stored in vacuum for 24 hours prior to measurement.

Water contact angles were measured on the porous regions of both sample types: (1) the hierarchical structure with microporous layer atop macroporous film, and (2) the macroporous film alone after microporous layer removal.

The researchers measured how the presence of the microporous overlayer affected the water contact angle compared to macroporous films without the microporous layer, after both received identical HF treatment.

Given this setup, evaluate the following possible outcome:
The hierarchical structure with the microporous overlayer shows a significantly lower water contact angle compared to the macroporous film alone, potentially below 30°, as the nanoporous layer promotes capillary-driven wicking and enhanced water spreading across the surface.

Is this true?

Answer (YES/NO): NO